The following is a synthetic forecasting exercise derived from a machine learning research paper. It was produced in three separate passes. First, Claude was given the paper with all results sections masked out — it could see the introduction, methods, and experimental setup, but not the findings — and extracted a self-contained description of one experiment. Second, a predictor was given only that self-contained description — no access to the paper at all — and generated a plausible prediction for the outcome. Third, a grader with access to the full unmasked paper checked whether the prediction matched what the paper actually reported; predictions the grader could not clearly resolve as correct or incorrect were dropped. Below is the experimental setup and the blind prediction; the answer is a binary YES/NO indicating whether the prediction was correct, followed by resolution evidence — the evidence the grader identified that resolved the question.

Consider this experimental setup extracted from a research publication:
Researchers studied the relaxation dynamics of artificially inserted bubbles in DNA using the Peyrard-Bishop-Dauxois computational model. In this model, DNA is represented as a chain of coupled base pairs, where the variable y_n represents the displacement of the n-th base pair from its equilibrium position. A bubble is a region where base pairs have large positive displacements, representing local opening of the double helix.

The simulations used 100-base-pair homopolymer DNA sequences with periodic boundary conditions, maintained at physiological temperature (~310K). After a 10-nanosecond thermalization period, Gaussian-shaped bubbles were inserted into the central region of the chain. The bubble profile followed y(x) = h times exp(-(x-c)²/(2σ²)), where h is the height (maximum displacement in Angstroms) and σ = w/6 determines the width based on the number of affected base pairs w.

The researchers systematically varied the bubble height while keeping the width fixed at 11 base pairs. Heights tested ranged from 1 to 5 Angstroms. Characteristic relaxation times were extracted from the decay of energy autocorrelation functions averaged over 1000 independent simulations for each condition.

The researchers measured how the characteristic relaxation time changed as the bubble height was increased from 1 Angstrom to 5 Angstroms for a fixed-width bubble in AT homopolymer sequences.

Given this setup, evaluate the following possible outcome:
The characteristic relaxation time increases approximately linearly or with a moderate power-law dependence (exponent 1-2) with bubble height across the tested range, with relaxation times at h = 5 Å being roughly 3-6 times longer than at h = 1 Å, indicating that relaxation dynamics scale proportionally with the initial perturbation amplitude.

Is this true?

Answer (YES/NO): NO